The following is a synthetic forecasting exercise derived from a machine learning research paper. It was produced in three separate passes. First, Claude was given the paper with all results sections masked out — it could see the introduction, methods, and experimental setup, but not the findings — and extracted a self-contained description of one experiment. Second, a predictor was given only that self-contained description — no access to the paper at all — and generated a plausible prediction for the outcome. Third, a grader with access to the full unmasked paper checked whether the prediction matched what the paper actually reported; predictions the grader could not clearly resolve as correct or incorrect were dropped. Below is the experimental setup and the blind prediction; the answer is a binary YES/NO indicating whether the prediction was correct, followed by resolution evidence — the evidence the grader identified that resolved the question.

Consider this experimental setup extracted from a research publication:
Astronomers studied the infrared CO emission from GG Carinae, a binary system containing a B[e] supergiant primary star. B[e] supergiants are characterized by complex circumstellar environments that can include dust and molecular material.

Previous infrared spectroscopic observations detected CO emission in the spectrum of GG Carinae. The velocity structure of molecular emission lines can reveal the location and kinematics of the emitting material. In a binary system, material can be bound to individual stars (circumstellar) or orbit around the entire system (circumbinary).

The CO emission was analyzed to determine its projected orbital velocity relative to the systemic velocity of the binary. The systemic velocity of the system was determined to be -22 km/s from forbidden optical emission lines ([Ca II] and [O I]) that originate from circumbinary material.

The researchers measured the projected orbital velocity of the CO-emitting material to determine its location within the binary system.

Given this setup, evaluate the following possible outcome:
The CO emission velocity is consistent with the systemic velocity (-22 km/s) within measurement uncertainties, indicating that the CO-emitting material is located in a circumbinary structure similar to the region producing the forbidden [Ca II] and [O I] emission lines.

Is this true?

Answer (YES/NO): NO